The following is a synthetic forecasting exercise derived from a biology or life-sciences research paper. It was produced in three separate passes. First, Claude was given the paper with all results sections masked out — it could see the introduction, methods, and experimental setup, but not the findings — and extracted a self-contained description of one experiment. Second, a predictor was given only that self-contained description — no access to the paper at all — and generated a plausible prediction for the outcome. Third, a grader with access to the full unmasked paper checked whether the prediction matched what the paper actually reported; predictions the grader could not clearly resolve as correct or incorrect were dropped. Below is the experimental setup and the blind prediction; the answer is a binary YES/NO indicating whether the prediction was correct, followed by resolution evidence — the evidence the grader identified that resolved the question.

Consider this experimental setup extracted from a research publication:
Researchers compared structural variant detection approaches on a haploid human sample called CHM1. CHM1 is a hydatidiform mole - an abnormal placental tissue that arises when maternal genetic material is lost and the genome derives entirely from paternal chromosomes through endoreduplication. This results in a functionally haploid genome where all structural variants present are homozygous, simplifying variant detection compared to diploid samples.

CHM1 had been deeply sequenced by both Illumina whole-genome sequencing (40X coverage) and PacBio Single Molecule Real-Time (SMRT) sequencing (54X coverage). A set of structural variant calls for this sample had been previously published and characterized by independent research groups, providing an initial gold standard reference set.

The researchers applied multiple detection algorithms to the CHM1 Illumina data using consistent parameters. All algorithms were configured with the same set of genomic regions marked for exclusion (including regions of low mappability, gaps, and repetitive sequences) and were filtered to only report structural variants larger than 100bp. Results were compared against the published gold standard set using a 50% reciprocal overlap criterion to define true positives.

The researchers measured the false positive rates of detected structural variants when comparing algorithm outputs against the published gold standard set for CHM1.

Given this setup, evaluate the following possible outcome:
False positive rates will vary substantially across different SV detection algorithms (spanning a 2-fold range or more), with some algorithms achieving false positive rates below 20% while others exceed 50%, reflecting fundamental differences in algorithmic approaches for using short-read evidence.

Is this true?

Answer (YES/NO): NO